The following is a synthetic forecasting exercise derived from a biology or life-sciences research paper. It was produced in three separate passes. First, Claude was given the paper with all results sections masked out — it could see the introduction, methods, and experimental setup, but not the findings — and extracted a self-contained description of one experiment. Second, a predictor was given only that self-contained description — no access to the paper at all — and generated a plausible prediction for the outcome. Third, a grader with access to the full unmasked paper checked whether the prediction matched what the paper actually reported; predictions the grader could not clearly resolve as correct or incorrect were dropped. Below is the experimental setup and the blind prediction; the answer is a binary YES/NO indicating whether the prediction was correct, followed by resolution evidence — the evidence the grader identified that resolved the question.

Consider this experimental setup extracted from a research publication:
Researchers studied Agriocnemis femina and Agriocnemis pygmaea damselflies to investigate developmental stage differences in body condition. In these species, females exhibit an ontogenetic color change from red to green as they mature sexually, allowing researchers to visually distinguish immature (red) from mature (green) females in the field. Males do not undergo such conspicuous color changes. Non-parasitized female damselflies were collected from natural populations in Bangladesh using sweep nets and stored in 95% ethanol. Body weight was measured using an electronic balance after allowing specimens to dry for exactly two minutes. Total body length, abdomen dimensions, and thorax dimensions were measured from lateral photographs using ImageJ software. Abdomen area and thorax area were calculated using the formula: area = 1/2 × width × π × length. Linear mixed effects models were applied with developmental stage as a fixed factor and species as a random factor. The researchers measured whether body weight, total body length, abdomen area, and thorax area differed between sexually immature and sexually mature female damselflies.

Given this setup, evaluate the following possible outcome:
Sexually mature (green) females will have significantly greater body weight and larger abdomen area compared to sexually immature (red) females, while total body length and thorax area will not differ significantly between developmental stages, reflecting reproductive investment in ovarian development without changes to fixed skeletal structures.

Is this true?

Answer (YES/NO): NO